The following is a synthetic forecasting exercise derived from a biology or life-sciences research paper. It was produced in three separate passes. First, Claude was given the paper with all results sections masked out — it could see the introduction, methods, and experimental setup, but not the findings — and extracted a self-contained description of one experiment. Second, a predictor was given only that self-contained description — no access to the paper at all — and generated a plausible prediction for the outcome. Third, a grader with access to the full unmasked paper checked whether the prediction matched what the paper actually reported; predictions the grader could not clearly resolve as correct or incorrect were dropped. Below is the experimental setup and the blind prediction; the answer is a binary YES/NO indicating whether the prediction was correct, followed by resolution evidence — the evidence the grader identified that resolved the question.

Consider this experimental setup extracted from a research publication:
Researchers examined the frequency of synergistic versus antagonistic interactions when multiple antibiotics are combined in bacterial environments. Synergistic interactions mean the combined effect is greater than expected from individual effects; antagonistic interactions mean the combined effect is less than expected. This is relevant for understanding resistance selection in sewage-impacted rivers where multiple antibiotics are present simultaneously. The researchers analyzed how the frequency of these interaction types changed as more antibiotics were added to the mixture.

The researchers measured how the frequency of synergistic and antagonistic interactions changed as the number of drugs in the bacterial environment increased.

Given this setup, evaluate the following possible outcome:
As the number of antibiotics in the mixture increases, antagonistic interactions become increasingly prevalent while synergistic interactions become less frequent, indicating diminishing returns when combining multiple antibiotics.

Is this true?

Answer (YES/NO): NO